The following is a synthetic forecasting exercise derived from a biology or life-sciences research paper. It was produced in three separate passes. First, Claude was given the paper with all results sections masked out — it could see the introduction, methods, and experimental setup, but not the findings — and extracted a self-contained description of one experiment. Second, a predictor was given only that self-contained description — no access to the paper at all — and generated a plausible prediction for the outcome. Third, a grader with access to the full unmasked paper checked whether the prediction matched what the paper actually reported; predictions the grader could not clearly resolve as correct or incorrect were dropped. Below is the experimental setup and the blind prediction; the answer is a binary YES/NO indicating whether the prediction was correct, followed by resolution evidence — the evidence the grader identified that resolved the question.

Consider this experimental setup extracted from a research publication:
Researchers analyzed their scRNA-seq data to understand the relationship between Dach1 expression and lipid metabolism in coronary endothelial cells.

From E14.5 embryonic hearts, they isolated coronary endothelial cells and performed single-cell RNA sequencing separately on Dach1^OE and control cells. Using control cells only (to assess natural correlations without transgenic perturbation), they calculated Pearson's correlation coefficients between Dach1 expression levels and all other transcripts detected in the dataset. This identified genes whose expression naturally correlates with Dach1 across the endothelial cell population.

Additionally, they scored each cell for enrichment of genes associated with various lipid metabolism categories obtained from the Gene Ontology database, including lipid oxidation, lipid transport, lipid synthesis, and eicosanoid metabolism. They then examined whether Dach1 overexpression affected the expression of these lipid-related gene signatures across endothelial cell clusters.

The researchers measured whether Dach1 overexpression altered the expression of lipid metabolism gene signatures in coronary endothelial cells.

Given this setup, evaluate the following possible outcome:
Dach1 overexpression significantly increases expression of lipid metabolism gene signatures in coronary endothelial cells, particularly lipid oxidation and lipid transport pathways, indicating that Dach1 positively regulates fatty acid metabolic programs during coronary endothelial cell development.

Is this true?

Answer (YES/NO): NO